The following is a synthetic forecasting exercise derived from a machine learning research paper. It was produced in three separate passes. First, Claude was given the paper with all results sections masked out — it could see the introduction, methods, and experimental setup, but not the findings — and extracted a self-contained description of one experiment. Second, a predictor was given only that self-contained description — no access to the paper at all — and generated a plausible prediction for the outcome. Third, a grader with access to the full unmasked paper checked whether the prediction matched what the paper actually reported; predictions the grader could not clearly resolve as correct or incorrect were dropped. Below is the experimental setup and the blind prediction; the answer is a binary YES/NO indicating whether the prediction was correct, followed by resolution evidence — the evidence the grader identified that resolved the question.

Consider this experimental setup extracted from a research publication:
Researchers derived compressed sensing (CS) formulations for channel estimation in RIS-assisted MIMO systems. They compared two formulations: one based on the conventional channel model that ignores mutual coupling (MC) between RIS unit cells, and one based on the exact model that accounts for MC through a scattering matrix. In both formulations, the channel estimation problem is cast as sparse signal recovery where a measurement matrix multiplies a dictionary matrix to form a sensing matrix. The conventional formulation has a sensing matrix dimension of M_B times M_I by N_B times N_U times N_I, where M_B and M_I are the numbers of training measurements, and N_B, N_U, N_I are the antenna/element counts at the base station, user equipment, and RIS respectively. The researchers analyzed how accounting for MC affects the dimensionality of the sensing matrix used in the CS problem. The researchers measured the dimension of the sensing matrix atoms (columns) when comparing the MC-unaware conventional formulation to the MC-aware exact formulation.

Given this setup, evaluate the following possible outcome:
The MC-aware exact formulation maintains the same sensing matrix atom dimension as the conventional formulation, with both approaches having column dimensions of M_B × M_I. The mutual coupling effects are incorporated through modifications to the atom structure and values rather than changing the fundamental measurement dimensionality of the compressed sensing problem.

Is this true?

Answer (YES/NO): NO